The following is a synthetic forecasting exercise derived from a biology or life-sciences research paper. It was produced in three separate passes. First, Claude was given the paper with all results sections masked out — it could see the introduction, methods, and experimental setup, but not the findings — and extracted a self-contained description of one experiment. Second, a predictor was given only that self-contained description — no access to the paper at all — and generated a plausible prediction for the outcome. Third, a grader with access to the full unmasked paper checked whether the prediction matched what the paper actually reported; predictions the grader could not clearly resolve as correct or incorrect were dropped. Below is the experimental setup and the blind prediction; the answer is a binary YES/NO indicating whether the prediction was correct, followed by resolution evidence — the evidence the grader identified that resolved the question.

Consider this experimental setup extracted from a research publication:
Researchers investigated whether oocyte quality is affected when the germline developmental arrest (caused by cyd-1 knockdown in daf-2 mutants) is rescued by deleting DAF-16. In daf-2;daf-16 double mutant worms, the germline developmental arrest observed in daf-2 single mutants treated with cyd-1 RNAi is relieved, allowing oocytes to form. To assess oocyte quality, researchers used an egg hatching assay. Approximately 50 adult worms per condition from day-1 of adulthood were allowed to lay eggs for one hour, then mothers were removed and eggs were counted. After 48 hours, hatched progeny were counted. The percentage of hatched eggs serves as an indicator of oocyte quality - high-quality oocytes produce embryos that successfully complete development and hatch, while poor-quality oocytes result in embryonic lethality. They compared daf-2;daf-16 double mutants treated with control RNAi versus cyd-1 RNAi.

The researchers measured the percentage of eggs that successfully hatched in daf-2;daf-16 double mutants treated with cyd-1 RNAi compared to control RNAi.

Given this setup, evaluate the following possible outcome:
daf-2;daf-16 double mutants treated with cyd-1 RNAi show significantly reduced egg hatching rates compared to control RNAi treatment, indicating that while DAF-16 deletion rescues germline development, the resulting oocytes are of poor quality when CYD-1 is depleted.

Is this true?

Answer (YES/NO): YES